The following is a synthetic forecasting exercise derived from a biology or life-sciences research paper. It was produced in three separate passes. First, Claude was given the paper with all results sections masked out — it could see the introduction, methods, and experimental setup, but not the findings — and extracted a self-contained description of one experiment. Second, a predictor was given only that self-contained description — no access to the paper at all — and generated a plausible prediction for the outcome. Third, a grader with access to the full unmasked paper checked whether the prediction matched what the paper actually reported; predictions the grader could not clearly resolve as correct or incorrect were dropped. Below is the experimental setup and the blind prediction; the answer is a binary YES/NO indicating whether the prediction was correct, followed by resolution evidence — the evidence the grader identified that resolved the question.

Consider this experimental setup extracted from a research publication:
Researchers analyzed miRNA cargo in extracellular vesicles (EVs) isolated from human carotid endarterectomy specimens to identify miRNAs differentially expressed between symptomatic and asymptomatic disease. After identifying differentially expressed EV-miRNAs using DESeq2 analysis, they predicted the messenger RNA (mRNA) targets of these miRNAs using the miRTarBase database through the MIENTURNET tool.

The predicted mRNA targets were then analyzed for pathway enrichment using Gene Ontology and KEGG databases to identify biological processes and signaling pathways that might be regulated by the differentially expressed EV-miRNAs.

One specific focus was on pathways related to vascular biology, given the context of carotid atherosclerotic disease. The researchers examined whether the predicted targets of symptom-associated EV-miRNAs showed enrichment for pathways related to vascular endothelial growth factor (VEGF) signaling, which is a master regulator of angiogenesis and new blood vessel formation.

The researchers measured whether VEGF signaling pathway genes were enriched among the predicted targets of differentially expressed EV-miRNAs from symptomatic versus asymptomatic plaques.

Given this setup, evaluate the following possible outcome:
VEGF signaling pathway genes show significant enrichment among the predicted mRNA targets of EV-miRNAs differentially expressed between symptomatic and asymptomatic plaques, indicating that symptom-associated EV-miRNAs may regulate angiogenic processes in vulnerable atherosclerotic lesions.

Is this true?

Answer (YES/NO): YES